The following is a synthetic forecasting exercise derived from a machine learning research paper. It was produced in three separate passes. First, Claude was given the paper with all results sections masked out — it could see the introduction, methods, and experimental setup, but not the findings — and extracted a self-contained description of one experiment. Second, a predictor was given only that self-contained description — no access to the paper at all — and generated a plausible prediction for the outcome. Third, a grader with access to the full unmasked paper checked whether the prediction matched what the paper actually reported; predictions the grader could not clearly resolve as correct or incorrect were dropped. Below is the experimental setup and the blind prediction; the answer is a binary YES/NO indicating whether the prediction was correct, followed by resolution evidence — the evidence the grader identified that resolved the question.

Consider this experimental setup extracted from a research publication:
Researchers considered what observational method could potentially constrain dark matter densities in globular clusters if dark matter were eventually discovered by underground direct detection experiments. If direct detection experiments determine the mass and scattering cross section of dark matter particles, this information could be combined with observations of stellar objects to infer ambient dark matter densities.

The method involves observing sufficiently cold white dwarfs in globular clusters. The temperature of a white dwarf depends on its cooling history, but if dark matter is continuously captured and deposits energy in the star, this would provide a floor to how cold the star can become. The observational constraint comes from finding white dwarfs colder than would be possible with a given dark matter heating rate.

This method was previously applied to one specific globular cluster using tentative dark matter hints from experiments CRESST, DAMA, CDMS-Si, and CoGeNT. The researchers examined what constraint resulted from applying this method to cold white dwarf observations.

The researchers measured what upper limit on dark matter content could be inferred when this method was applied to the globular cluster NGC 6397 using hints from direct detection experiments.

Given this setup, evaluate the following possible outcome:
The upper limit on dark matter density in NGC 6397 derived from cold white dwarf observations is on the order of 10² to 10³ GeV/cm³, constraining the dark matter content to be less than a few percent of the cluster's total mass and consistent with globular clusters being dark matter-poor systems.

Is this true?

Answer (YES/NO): NO